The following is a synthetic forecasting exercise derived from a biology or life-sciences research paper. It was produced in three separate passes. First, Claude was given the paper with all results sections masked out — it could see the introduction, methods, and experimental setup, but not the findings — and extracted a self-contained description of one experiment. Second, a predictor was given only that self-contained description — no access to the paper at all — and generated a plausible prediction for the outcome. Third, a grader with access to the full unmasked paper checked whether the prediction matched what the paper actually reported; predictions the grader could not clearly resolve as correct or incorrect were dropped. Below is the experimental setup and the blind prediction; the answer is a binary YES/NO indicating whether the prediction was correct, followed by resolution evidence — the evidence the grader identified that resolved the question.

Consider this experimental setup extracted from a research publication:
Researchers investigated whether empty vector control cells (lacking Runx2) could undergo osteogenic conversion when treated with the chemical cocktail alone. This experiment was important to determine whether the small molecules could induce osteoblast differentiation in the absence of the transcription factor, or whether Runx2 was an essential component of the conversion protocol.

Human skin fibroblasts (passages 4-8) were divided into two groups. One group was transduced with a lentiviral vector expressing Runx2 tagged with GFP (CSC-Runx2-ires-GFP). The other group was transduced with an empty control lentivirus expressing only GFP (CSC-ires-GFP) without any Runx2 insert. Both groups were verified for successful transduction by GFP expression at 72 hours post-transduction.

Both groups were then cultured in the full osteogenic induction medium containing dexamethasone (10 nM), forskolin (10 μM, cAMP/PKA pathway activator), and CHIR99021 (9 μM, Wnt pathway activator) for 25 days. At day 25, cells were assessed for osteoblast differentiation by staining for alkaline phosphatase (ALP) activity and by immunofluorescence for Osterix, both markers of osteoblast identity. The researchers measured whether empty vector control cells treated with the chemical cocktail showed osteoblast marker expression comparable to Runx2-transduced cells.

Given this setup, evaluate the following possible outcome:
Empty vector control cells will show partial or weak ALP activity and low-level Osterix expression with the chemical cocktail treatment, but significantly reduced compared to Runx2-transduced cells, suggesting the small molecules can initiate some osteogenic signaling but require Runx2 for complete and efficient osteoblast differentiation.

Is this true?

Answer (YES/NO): NO